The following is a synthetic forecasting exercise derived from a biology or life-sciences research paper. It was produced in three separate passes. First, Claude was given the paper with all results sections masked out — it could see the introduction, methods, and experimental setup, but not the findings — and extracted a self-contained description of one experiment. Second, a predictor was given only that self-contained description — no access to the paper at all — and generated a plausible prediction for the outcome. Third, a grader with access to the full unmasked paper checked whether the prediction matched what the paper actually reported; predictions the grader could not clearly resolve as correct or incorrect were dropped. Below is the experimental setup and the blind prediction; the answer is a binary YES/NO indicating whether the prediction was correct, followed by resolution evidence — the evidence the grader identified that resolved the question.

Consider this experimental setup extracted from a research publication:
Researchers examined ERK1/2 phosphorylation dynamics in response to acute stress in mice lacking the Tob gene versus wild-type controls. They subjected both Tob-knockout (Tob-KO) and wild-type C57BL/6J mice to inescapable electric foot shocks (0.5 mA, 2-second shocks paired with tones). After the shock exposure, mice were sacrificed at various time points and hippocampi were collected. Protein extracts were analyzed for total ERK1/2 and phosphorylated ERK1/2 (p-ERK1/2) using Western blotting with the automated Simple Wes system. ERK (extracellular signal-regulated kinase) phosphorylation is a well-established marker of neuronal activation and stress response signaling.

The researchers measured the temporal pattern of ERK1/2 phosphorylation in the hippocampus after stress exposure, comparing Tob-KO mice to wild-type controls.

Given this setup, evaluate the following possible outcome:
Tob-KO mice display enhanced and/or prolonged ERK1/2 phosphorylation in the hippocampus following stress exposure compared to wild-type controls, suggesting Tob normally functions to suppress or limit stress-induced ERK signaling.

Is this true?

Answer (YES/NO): NO